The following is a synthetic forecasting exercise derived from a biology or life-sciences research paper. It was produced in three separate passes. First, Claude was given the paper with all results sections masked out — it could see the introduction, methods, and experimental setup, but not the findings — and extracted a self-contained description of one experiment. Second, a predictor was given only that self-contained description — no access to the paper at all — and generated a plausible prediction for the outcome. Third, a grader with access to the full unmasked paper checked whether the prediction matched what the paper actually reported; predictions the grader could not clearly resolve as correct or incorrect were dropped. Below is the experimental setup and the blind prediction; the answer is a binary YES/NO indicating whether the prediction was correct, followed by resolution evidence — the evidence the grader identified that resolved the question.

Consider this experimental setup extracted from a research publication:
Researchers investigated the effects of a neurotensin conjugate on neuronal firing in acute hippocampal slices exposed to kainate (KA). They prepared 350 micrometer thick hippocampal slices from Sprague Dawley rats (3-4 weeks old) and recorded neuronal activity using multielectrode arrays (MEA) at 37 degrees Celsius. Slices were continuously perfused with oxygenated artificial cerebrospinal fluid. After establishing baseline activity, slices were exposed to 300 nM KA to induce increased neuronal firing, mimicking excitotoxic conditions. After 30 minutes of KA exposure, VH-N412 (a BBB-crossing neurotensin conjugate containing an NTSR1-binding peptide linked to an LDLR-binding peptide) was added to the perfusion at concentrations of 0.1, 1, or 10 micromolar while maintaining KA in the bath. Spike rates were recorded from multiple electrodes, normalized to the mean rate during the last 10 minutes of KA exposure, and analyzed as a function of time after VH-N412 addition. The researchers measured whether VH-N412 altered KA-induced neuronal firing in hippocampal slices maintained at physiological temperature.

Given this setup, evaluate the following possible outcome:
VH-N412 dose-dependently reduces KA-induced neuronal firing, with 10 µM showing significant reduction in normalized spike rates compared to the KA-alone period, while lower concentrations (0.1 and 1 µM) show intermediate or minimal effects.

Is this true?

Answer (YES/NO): NO